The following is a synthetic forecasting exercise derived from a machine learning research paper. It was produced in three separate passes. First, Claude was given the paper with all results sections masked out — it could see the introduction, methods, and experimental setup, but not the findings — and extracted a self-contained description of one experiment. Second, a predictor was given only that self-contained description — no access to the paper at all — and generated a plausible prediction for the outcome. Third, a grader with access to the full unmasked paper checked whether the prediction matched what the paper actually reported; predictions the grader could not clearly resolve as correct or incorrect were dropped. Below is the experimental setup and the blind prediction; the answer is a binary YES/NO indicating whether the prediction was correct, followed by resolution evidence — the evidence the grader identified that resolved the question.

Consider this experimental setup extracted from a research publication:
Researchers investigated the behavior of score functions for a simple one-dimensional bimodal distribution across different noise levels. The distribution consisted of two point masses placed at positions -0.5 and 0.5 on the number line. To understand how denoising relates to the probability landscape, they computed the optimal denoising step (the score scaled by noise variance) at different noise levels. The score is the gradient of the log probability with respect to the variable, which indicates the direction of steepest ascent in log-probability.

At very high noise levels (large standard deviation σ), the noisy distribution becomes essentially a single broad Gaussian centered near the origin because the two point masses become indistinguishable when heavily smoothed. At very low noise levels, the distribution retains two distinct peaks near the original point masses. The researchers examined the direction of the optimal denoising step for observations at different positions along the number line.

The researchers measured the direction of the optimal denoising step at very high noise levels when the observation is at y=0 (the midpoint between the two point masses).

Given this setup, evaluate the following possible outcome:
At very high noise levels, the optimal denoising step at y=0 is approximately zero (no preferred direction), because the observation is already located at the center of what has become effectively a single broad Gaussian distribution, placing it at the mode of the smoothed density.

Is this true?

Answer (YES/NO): YES